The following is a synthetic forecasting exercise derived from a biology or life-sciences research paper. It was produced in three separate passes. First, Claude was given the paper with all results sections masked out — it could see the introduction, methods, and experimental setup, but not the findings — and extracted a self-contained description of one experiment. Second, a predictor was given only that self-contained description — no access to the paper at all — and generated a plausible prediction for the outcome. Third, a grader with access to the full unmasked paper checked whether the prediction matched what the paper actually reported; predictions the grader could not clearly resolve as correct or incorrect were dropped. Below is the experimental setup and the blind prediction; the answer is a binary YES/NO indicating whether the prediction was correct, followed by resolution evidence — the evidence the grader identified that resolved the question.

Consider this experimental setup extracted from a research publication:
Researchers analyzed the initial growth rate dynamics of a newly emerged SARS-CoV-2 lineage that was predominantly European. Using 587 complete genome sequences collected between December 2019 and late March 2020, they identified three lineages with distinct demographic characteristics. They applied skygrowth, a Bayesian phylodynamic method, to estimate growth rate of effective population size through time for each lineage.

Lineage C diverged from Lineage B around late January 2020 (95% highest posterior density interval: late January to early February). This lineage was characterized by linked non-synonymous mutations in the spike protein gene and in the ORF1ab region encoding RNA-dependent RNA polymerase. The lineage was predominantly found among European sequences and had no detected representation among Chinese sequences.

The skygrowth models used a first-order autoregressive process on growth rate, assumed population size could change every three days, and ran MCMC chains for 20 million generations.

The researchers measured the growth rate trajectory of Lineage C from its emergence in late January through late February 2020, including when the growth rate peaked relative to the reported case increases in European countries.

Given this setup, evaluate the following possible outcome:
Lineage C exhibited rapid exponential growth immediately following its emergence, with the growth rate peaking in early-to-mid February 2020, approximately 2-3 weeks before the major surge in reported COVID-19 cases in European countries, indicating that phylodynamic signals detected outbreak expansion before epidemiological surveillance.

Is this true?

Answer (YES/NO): NO